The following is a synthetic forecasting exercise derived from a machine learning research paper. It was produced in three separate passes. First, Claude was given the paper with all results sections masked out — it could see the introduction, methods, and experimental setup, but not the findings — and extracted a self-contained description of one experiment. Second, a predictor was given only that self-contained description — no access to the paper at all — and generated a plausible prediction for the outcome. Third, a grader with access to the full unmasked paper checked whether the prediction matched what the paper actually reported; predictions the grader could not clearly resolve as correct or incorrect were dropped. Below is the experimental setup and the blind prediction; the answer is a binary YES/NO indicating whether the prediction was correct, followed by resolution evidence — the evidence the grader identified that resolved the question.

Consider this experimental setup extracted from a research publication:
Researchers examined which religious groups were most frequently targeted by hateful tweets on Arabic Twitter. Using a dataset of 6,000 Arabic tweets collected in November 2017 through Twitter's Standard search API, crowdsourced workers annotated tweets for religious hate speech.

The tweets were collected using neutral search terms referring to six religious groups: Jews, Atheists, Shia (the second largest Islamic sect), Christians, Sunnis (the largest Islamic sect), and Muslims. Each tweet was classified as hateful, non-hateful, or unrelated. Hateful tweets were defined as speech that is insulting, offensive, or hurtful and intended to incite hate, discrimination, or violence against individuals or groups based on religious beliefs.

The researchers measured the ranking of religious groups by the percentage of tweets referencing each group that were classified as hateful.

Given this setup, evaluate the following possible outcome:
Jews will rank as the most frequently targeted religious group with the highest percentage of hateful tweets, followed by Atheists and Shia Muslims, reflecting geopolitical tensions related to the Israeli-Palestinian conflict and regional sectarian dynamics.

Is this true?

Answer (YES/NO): YES